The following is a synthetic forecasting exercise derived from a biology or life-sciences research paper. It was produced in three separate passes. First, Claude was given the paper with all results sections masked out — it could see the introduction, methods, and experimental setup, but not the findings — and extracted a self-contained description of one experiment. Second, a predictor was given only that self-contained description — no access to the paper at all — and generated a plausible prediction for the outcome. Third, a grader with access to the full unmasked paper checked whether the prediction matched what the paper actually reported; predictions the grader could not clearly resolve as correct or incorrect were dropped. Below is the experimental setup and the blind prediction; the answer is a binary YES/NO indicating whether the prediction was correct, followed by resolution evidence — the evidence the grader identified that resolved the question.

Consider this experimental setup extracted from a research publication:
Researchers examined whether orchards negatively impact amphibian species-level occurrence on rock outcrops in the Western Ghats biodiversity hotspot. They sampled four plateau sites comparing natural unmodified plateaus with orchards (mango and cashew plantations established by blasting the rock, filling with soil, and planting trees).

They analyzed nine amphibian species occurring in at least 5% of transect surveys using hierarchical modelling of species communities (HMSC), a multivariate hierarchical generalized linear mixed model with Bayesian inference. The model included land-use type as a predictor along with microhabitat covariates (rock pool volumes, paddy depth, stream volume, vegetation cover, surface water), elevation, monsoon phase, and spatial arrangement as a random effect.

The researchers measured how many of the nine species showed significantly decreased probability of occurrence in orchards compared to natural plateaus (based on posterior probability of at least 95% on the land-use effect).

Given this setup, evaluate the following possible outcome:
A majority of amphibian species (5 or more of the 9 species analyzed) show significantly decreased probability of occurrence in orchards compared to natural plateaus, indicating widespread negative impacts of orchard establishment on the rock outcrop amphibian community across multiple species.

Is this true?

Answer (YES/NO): NO